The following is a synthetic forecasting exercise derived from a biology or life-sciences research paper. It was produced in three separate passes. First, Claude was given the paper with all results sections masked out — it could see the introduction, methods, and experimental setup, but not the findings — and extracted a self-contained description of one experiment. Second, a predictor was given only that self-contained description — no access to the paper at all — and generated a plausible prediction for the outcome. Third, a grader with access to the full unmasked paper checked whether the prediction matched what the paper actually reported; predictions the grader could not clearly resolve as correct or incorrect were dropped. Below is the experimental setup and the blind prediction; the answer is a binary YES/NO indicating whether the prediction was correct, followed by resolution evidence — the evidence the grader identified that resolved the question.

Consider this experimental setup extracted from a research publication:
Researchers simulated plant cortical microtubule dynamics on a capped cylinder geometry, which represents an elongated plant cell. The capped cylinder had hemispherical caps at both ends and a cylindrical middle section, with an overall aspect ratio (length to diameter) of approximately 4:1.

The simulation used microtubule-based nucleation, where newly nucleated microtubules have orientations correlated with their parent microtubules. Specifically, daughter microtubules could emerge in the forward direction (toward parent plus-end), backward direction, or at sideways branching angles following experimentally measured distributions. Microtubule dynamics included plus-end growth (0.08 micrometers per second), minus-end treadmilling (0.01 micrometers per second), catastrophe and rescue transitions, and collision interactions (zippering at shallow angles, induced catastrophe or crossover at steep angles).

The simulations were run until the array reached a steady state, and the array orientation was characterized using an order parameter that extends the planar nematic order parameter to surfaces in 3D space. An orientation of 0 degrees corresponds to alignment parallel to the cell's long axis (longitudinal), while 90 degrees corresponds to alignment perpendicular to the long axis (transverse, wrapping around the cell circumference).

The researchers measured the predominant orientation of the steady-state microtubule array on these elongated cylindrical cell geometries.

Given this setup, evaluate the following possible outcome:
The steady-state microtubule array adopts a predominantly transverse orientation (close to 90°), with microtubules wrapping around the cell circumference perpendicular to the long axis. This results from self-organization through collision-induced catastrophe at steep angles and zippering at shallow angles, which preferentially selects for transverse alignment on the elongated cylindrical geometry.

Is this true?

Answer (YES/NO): YES